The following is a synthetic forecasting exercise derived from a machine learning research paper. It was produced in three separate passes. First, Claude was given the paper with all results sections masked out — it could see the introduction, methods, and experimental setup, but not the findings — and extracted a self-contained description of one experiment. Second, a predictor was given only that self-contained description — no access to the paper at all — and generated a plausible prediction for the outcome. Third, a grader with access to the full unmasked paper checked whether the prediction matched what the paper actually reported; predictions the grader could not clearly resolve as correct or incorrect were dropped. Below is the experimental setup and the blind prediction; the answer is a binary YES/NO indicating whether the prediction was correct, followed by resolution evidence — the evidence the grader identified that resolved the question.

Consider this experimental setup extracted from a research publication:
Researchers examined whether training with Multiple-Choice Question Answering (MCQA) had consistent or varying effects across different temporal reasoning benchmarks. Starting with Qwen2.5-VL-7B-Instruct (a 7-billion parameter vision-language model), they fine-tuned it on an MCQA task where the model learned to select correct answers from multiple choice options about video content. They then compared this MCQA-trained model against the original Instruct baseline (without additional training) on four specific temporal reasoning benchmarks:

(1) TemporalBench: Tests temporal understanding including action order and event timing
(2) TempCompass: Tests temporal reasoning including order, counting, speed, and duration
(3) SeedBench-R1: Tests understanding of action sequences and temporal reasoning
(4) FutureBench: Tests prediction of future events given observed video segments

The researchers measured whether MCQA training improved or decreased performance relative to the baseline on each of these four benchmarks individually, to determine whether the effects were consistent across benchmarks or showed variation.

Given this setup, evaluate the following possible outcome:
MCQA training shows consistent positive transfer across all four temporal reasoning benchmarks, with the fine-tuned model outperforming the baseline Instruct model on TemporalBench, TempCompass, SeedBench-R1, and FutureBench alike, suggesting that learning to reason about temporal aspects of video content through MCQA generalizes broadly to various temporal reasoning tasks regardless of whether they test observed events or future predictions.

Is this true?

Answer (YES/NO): NO